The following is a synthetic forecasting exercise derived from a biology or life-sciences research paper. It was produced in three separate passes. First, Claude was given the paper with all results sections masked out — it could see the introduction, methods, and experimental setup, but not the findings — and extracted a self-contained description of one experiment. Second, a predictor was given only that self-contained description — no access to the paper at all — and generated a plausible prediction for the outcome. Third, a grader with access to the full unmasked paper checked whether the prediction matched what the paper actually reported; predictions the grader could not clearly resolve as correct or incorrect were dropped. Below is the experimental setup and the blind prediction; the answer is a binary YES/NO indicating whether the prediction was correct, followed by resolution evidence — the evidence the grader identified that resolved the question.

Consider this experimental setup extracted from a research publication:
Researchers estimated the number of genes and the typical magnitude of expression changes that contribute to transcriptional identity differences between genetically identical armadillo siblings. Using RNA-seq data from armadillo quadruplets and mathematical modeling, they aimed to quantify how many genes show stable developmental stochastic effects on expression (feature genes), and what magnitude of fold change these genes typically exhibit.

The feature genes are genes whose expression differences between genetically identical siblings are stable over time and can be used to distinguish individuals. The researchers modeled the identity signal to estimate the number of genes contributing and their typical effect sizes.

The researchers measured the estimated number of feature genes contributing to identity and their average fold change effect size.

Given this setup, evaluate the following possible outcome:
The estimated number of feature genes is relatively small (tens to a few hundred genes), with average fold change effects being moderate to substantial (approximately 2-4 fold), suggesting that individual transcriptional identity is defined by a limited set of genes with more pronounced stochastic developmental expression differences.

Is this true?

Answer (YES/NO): NO